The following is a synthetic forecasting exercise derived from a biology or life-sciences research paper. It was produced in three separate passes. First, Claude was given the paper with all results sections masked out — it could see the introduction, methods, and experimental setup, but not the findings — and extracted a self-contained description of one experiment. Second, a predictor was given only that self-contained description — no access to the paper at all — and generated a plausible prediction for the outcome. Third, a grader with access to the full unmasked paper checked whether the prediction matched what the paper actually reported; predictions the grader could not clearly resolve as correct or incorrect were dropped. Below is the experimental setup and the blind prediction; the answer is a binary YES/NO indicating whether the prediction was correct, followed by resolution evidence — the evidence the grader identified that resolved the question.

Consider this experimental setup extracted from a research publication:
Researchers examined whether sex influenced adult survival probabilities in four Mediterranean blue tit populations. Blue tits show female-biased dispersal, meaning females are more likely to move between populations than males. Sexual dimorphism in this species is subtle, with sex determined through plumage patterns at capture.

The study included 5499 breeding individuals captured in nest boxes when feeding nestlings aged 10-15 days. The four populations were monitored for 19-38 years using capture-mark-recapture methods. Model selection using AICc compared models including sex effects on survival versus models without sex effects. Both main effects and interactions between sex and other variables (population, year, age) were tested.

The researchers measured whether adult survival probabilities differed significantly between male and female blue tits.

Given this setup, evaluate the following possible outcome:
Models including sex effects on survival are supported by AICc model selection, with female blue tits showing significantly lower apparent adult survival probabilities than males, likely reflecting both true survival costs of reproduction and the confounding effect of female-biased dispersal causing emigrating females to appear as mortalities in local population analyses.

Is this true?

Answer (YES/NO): NO